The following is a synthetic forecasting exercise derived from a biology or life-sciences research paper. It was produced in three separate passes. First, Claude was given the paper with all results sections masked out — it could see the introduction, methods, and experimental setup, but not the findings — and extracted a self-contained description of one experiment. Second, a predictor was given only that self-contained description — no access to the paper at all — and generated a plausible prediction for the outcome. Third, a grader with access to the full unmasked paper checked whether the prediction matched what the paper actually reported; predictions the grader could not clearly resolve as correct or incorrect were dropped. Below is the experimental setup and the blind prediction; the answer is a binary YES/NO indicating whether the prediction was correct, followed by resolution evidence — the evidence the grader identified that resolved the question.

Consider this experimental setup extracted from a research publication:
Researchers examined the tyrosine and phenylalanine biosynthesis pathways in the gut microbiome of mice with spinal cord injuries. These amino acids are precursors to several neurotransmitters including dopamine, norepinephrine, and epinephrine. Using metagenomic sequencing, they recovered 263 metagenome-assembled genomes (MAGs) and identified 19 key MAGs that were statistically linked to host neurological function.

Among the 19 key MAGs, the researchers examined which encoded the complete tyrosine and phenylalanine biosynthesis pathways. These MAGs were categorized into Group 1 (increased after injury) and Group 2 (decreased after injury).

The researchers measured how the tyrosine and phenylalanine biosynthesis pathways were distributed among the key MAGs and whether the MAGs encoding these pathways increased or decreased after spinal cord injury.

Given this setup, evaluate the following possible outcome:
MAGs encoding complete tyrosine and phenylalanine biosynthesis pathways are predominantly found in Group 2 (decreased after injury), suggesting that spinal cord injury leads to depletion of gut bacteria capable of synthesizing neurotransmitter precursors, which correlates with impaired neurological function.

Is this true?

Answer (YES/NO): YES